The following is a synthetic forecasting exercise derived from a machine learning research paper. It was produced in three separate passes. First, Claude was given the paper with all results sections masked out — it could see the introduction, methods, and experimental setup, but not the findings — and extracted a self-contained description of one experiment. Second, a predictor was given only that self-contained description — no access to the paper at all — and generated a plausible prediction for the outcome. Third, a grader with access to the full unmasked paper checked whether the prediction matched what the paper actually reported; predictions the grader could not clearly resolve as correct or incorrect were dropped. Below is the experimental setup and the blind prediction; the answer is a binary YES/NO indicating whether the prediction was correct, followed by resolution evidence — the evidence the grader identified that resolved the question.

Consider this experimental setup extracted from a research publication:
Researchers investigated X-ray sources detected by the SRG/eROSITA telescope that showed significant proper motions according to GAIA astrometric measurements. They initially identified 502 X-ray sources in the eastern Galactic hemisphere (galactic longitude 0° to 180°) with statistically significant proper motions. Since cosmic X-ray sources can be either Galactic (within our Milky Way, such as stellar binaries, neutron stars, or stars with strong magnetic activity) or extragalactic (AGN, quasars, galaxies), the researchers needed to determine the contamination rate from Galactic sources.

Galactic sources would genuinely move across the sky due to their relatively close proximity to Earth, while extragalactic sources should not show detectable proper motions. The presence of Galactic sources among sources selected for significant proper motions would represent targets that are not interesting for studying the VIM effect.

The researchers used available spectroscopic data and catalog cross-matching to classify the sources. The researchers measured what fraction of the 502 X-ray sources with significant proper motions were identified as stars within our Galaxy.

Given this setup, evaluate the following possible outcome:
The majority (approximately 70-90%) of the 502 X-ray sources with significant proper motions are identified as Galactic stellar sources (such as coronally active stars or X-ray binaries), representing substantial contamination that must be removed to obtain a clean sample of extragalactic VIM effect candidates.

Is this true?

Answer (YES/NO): NO